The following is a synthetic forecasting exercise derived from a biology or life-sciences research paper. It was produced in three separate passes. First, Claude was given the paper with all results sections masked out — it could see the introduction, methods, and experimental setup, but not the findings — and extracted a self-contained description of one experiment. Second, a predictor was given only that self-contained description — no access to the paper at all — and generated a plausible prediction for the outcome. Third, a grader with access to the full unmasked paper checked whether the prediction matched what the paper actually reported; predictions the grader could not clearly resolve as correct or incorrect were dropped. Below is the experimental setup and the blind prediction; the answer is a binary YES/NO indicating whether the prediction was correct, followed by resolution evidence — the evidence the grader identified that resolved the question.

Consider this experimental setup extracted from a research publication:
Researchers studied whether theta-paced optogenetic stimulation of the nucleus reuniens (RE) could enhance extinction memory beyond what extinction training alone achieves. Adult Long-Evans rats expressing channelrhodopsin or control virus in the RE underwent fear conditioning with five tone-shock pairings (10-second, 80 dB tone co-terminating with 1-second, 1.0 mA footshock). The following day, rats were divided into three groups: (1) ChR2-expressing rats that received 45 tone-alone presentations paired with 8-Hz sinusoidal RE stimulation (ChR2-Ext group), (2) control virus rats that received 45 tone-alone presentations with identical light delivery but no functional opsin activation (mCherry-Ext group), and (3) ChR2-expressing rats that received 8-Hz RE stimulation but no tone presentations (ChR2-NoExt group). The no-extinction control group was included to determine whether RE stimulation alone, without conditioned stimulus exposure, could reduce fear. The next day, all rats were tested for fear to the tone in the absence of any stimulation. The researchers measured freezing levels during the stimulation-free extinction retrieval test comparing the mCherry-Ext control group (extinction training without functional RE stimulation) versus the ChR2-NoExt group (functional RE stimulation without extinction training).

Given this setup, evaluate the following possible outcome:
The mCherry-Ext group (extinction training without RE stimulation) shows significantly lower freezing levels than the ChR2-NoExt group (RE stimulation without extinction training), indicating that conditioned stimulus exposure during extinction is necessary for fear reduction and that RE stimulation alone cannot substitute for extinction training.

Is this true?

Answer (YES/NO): NO